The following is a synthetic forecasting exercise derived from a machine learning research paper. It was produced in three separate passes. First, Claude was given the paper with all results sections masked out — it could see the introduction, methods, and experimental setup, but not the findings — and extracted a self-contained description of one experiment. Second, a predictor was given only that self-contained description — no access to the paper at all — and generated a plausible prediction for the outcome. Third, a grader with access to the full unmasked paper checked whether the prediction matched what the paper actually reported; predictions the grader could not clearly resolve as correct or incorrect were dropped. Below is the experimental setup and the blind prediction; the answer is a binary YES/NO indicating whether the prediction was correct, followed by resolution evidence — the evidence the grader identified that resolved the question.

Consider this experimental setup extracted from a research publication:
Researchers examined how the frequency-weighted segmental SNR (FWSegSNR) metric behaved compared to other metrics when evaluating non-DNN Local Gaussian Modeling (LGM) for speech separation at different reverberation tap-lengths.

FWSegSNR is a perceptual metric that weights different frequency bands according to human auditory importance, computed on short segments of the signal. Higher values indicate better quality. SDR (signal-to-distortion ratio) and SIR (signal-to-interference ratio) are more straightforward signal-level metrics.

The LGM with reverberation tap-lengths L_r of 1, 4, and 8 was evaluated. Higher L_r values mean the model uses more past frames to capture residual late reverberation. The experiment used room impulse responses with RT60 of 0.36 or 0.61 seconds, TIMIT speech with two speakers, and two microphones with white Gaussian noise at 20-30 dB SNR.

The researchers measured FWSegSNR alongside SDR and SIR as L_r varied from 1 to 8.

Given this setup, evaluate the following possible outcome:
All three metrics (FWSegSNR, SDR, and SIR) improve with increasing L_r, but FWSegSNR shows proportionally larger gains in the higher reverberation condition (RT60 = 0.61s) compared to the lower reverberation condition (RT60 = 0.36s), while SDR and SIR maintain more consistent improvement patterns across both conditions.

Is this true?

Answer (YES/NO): NO